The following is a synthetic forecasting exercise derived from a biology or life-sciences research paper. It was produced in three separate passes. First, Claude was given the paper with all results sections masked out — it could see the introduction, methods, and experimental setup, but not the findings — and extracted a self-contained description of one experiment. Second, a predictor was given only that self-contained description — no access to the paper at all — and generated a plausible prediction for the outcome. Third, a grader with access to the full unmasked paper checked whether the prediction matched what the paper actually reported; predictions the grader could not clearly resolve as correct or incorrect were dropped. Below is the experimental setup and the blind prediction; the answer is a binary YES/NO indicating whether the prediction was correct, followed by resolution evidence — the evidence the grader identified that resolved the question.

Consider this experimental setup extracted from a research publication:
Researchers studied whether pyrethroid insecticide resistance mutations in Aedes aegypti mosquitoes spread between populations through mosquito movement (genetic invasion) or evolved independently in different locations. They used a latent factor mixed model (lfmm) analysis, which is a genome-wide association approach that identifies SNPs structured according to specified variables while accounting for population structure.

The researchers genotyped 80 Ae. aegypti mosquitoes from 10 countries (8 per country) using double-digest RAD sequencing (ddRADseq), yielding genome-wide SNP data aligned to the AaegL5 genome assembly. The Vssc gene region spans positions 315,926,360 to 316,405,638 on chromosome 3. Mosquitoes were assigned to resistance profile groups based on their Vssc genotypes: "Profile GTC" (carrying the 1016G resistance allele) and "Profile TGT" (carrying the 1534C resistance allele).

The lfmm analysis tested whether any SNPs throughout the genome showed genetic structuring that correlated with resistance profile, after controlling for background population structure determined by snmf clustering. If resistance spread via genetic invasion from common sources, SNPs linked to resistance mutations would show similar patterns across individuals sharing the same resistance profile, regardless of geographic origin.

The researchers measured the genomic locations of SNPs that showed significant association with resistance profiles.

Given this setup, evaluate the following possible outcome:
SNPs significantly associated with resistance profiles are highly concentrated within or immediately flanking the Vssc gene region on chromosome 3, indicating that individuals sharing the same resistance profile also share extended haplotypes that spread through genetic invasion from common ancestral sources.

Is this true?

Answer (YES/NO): YES